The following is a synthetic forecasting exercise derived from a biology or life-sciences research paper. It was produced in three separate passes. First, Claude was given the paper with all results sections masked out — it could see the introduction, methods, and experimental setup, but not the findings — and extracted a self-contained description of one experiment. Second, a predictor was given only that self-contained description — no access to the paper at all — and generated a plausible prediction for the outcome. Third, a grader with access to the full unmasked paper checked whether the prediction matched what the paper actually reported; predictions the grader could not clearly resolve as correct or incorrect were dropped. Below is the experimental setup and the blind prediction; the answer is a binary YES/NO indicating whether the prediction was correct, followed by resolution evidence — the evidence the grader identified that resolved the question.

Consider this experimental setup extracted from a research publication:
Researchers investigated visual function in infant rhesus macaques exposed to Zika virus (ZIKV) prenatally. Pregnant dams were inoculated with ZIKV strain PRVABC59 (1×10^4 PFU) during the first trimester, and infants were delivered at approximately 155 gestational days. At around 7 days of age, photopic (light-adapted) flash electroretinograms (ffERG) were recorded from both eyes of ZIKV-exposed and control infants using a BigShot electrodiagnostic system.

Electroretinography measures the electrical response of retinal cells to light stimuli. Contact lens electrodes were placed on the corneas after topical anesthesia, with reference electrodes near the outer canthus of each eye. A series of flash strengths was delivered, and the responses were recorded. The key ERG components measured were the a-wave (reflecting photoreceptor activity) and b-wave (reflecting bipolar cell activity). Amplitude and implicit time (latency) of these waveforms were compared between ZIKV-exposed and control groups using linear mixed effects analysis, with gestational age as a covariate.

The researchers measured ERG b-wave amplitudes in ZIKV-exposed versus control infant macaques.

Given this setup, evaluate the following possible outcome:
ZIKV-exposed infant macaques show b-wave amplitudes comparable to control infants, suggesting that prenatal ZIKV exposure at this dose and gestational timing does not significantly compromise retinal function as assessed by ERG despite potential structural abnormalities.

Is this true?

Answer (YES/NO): YES